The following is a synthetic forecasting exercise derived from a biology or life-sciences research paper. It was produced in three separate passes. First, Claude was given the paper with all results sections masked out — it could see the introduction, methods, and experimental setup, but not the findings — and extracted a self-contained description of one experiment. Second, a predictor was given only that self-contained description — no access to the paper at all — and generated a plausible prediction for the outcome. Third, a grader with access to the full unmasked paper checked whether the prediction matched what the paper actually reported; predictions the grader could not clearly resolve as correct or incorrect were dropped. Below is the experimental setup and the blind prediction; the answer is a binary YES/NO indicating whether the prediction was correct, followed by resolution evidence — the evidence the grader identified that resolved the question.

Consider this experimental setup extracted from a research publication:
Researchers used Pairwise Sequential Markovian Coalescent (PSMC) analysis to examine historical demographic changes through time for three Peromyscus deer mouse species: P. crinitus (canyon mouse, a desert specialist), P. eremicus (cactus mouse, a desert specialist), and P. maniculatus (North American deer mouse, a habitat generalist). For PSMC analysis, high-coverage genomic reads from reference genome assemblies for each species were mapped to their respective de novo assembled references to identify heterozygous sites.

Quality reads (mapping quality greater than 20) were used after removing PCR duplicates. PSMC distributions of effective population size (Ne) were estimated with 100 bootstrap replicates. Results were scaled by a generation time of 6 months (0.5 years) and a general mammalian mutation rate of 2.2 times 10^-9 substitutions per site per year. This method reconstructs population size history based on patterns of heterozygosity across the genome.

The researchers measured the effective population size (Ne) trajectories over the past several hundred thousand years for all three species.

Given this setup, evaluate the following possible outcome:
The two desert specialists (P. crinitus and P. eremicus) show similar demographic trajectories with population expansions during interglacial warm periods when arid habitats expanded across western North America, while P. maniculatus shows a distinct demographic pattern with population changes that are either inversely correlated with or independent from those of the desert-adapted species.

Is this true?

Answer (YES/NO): NO